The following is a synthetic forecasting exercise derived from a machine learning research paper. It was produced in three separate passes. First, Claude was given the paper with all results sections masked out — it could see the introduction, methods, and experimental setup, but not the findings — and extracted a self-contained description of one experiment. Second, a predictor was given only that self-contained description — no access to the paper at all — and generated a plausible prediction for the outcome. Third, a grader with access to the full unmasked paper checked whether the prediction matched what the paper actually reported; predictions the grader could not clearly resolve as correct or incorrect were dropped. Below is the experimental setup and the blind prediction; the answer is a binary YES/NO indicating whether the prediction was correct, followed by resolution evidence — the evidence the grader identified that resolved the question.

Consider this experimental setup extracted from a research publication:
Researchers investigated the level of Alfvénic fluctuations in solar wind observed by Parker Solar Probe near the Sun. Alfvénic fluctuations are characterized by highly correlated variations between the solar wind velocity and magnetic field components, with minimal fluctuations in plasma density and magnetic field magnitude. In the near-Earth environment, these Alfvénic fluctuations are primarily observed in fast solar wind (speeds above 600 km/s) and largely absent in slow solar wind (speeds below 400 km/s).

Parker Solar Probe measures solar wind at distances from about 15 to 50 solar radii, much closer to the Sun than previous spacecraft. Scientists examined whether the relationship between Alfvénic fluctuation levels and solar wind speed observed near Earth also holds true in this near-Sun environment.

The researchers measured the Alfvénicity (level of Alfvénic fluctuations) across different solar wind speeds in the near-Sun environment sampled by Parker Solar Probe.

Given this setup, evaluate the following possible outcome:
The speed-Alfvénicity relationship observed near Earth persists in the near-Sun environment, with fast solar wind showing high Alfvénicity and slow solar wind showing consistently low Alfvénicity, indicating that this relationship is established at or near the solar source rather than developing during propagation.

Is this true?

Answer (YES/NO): NO